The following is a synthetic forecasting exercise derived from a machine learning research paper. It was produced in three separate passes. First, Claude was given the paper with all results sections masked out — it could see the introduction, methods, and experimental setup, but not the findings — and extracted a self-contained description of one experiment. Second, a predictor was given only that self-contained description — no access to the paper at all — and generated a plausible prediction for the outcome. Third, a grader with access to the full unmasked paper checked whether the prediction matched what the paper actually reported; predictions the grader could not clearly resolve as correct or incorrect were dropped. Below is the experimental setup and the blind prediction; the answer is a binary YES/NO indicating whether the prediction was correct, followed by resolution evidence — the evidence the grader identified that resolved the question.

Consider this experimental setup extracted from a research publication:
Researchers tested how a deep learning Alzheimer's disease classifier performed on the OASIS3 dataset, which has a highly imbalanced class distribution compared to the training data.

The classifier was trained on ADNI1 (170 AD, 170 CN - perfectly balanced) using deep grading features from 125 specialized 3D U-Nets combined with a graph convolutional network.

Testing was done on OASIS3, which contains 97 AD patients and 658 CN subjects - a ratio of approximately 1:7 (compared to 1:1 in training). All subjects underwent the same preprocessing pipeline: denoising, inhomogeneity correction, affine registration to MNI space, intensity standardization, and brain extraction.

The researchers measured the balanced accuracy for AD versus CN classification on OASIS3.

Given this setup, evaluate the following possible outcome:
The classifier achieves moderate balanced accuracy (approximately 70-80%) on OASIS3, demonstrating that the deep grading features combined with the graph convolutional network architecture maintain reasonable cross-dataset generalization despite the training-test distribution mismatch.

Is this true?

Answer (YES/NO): NO